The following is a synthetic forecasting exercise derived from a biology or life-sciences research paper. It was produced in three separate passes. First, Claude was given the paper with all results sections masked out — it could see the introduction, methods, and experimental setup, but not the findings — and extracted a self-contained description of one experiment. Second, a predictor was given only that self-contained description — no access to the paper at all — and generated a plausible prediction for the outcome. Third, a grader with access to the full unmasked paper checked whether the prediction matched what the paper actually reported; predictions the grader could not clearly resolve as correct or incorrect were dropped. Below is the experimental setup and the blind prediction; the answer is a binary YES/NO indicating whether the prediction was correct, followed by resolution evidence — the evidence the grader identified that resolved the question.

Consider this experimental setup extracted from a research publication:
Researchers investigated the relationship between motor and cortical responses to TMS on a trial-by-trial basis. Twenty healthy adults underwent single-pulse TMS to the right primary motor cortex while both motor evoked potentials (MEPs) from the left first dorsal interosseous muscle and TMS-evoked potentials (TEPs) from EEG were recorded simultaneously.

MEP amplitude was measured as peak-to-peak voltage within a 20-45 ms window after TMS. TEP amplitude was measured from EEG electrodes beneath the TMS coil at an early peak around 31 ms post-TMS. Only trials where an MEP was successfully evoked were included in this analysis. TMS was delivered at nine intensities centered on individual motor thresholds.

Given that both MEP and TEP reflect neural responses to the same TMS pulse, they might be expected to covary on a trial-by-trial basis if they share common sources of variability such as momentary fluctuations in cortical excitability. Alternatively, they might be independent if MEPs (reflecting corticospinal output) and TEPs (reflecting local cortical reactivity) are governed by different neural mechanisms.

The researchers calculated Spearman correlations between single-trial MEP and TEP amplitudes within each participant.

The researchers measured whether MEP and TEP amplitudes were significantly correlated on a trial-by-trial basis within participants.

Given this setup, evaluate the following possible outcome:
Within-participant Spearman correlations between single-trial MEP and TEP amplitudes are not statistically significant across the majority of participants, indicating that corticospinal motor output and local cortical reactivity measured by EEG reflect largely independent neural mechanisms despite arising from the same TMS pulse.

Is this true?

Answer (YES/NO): NO